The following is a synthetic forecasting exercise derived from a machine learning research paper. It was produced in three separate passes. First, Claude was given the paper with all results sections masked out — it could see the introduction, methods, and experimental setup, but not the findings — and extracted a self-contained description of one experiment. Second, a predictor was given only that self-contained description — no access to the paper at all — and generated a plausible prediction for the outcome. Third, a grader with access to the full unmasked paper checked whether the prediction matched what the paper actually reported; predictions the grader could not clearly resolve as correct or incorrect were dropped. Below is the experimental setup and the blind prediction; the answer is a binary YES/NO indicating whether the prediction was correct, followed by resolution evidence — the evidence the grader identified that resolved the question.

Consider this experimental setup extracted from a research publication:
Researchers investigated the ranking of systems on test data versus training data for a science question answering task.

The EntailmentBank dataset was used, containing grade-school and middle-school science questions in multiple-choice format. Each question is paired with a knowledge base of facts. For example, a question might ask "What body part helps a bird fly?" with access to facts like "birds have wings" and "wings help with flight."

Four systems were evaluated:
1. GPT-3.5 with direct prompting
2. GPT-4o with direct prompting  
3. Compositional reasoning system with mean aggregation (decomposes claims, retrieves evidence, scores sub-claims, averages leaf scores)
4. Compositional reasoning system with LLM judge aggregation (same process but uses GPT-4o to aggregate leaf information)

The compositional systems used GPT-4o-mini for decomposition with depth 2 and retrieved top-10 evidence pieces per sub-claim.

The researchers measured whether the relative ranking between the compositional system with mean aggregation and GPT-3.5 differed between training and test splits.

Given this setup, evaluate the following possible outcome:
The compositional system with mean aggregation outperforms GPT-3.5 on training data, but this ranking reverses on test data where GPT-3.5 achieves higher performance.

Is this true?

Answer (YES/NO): NO